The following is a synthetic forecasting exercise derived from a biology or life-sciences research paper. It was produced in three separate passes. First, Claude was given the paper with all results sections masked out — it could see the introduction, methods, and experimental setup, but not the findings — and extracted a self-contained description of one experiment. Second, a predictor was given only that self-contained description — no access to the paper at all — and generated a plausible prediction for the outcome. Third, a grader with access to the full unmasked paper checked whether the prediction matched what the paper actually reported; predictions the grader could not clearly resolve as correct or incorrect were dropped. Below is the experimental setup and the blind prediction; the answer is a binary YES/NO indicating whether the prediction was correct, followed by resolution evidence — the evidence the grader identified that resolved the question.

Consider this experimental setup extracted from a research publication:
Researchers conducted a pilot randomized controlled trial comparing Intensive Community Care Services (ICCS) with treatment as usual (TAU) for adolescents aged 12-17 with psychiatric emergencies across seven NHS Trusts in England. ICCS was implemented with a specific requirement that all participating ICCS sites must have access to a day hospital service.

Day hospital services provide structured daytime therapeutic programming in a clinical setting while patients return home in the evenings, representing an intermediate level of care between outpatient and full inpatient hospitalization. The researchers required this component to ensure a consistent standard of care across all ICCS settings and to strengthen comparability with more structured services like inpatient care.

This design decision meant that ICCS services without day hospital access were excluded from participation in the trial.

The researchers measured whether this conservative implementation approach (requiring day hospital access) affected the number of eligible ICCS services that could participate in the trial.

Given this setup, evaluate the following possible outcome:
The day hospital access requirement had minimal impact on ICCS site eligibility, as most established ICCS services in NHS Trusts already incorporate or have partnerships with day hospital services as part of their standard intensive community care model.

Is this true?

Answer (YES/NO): NO